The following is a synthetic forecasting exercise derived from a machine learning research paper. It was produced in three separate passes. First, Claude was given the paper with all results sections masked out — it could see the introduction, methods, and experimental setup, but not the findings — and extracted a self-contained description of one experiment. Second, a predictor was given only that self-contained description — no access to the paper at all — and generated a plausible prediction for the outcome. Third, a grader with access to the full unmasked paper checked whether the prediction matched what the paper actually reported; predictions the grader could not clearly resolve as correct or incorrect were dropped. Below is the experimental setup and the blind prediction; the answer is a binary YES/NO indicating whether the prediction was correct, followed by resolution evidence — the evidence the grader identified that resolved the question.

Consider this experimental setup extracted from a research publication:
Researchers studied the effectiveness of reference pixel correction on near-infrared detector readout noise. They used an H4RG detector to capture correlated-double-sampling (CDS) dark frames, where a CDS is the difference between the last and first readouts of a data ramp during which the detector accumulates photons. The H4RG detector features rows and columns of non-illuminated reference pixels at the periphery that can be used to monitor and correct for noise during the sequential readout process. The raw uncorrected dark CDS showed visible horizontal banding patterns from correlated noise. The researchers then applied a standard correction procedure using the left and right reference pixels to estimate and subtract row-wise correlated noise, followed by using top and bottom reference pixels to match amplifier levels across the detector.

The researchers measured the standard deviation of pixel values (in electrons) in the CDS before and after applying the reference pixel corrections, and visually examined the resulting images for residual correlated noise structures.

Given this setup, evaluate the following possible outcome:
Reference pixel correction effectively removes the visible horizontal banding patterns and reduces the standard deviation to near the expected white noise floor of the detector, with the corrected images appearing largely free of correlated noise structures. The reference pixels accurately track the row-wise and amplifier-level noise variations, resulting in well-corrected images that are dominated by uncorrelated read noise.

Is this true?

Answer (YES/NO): NO